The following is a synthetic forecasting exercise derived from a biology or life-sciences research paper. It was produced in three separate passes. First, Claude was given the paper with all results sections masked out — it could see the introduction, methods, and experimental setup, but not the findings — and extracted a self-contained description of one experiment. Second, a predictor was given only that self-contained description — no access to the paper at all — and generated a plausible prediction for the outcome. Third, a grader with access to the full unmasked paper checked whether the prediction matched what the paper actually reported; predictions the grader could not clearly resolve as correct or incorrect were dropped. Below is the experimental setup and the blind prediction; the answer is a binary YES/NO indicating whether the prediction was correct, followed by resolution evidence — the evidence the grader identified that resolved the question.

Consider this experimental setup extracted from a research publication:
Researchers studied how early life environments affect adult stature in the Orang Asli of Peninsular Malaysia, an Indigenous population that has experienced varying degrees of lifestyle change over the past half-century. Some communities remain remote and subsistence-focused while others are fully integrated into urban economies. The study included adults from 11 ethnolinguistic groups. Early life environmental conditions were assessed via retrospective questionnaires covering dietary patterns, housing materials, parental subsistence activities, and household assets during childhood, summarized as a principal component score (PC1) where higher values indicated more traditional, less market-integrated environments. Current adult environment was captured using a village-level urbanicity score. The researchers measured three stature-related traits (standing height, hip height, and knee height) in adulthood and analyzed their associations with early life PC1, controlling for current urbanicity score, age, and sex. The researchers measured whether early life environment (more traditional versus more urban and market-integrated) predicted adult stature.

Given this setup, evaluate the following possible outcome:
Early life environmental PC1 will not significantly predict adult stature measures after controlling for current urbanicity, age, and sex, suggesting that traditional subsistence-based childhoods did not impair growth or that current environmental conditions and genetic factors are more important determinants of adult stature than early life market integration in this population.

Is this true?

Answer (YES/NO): NO